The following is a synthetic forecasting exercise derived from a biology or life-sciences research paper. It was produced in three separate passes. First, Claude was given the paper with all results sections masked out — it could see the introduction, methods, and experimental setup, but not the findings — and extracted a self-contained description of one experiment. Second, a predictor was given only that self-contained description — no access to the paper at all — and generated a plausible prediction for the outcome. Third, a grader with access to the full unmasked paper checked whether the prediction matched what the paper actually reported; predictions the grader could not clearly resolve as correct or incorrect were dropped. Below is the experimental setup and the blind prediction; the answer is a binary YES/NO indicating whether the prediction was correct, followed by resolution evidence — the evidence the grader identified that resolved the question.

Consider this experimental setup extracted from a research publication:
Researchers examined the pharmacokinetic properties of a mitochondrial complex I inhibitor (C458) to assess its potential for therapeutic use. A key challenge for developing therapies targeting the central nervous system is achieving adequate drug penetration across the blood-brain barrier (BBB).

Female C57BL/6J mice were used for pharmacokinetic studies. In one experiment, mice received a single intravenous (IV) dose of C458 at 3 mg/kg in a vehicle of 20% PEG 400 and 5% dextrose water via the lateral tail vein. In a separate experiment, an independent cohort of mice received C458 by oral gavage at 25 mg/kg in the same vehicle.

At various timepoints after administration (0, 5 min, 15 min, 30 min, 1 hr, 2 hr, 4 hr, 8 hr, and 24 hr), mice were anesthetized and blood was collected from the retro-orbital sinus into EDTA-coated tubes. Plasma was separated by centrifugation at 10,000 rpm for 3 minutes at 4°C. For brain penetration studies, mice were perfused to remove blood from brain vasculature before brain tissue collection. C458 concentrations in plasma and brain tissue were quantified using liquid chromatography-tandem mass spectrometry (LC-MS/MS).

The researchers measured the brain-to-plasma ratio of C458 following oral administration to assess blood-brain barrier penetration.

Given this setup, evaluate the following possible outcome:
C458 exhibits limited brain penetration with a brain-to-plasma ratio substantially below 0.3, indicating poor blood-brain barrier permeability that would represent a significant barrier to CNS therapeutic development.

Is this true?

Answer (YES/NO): NO